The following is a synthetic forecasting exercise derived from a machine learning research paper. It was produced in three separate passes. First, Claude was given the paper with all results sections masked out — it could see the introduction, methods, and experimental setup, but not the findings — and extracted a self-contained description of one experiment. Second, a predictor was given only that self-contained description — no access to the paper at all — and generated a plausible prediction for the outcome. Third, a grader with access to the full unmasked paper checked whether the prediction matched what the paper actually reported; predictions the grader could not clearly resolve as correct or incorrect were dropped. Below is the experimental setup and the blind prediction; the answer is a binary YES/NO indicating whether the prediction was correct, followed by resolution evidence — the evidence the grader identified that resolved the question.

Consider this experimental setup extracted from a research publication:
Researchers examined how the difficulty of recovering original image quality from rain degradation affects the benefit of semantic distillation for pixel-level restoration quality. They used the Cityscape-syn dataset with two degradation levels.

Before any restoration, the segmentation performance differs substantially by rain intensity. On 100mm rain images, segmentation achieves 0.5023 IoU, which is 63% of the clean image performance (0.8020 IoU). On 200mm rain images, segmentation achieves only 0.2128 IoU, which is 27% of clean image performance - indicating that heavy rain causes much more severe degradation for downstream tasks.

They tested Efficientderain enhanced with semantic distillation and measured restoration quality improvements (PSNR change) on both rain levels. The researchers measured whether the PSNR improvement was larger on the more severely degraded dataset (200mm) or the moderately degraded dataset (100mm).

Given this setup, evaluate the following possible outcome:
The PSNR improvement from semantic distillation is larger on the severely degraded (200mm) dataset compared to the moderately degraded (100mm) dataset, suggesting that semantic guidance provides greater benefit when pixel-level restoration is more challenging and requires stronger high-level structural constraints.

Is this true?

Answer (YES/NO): YES